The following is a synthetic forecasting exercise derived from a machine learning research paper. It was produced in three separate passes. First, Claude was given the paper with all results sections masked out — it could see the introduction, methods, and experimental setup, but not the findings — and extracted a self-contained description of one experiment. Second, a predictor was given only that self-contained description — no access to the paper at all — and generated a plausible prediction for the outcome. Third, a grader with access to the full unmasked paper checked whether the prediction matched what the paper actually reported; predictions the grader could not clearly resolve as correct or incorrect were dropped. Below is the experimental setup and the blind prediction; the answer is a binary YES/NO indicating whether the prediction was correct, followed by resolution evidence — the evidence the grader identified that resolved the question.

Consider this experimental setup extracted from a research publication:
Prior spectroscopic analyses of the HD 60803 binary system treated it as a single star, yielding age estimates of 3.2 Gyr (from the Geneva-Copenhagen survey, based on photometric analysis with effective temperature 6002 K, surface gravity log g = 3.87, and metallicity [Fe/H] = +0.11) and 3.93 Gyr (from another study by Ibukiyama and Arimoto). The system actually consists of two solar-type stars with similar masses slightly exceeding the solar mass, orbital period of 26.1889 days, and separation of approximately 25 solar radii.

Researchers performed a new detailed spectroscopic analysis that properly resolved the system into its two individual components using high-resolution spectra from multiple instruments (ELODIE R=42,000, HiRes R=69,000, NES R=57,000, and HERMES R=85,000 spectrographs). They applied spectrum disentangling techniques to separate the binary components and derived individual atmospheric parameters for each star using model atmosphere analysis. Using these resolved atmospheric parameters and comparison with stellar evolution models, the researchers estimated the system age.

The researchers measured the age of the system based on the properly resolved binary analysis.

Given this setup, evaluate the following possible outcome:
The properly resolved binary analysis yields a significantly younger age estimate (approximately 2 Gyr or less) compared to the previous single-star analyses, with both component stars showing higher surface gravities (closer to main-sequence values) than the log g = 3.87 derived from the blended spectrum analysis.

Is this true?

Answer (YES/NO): NO